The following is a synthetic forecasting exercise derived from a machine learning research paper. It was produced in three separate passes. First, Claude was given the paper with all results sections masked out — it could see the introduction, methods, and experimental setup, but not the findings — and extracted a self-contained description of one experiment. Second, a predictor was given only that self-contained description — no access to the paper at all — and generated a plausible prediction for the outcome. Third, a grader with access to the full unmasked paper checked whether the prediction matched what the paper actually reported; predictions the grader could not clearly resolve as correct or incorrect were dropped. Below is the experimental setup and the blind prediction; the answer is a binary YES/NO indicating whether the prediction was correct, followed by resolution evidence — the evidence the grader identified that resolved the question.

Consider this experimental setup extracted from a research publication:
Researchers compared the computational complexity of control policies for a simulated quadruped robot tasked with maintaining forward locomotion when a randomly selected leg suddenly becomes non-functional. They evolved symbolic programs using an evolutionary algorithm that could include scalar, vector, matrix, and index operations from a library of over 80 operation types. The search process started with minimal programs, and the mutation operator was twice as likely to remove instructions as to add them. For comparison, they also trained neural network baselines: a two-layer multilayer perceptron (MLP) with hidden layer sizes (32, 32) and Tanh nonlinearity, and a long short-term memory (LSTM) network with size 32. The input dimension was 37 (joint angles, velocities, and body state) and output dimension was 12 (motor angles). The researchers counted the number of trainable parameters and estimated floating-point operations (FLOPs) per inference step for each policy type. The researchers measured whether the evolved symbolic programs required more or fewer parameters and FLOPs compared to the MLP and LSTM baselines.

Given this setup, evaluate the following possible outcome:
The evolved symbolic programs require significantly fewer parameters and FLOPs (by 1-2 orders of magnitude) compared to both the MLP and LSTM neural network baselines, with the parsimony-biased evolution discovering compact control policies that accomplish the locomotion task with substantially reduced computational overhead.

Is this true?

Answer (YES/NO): NO